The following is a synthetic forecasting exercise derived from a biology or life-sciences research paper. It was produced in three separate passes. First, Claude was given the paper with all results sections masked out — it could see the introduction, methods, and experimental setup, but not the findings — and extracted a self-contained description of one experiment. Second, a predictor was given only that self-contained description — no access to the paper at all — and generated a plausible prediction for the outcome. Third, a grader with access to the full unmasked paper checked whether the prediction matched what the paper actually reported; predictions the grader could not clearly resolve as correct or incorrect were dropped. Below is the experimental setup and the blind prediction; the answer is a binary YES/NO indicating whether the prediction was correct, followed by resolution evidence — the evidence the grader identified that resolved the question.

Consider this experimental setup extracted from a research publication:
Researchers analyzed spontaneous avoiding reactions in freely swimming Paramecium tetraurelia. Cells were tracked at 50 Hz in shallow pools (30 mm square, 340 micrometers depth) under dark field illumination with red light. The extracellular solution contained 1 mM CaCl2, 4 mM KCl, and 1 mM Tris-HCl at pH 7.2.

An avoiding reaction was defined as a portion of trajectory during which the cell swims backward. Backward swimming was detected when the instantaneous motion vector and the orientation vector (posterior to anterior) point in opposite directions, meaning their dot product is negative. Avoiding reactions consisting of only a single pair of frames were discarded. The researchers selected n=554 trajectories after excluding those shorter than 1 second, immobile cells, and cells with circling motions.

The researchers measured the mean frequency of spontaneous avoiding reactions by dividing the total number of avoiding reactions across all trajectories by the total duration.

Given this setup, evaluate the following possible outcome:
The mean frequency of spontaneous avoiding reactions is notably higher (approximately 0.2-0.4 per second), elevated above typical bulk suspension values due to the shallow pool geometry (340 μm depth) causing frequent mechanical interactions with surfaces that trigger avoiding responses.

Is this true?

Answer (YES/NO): NO